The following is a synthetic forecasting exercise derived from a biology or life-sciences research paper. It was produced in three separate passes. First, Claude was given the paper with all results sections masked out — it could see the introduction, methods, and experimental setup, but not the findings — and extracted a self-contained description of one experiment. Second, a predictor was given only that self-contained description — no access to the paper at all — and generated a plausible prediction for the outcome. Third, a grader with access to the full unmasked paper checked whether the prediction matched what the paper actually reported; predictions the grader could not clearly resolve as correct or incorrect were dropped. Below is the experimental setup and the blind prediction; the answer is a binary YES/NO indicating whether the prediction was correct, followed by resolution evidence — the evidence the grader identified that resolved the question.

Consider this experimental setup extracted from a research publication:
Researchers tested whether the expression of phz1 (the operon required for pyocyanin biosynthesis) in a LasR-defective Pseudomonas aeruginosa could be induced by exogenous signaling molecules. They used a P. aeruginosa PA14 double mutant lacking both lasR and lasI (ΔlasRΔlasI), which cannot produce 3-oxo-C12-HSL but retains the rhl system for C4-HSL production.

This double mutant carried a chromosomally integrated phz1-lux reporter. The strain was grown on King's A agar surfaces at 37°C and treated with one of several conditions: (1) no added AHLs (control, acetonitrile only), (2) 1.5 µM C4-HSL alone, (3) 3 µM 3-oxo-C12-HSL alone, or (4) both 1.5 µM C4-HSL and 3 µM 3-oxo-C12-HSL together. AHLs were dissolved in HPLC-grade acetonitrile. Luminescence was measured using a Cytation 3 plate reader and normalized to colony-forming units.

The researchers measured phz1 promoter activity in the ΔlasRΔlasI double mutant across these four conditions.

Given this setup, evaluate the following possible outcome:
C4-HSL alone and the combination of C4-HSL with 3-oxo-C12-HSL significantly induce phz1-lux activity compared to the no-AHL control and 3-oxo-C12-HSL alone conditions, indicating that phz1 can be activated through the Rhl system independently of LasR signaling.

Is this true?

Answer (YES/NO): YES